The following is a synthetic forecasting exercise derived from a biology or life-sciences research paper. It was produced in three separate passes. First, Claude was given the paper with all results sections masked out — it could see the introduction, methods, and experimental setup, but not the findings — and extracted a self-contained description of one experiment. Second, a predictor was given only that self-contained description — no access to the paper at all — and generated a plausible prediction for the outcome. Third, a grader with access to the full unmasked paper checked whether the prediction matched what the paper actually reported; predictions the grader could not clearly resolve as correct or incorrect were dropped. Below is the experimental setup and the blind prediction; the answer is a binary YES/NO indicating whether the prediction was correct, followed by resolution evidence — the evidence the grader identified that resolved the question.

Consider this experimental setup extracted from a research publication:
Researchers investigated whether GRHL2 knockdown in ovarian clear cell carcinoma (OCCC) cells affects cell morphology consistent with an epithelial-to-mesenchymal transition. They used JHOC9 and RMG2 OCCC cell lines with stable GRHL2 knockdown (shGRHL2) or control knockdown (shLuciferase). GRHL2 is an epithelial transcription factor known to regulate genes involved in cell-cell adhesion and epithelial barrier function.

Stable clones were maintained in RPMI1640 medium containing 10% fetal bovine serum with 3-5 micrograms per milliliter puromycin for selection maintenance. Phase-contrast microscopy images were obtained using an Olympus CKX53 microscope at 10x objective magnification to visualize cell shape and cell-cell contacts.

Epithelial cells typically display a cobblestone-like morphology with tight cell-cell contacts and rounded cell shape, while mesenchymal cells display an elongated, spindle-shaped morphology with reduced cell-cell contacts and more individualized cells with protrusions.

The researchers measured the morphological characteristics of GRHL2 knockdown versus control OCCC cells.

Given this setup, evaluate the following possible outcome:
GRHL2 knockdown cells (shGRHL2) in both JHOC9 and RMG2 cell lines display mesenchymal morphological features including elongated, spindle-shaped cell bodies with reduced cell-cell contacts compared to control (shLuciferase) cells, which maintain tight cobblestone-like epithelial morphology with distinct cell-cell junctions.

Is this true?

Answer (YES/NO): NO